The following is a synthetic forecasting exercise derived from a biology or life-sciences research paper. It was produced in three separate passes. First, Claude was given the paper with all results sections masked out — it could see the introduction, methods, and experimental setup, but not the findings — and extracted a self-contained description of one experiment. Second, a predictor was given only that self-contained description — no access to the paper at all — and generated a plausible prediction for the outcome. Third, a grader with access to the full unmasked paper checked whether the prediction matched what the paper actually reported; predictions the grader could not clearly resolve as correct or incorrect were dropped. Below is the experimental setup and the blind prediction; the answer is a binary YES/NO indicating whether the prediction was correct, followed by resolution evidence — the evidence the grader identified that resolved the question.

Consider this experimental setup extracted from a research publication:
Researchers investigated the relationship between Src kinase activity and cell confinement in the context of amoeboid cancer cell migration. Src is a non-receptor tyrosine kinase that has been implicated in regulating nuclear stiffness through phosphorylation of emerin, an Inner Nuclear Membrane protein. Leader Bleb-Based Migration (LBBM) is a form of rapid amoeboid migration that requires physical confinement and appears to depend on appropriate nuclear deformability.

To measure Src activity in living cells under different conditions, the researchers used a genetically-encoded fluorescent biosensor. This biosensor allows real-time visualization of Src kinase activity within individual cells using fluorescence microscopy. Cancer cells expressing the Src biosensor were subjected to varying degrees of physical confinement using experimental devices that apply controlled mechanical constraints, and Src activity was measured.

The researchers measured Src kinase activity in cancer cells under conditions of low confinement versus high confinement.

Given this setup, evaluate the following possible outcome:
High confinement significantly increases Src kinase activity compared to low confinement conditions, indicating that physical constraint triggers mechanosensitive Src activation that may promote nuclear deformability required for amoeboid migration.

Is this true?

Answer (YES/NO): NO